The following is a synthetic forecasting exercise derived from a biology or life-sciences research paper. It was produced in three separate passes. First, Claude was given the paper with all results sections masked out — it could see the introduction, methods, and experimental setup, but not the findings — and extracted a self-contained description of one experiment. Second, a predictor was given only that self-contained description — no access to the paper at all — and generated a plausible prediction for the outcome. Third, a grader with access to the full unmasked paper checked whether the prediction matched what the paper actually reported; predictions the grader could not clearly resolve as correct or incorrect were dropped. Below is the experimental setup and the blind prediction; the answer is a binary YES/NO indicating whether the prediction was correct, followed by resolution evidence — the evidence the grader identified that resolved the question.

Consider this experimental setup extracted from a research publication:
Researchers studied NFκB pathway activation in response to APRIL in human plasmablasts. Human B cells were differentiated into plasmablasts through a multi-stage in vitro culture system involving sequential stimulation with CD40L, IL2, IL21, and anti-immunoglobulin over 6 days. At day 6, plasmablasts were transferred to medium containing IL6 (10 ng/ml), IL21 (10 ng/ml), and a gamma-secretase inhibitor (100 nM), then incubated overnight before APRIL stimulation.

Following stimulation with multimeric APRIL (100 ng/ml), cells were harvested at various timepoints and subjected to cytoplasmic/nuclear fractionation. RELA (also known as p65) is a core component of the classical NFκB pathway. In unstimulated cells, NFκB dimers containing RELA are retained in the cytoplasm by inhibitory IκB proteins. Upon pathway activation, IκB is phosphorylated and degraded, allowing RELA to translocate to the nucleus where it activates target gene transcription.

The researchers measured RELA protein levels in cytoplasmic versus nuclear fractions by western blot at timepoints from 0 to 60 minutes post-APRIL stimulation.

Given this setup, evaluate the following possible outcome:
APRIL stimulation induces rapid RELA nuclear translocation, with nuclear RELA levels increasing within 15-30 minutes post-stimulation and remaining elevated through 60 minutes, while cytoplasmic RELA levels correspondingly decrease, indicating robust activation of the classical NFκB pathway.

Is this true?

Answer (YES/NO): YES